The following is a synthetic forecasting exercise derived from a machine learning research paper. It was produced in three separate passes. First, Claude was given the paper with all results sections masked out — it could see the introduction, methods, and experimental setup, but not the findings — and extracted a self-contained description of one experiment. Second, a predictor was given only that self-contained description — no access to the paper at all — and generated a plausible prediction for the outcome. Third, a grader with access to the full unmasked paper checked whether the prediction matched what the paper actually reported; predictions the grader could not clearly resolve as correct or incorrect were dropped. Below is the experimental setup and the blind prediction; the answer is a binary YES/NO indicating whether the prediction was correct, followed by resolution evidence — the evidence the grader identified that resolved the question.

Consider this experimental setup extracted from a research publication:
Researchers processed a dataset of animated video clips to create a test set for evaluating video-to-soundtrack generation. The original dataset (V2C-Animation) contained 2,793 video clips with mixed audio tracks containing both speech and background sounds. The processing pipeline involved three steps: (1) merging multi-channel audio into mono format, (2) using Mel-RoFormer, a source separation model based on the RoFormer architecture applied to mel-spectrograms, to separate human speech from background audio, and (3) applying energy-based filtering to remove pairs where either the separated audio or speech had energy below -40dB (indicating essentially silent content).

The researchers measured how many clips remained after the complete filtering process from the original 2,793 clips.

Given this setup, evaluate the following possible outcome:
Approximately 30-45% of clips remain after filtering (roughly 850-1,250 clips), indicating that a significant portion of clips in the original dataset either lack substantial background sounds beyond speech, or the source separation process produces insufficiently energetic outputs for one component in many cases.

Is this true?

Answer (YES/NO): NO